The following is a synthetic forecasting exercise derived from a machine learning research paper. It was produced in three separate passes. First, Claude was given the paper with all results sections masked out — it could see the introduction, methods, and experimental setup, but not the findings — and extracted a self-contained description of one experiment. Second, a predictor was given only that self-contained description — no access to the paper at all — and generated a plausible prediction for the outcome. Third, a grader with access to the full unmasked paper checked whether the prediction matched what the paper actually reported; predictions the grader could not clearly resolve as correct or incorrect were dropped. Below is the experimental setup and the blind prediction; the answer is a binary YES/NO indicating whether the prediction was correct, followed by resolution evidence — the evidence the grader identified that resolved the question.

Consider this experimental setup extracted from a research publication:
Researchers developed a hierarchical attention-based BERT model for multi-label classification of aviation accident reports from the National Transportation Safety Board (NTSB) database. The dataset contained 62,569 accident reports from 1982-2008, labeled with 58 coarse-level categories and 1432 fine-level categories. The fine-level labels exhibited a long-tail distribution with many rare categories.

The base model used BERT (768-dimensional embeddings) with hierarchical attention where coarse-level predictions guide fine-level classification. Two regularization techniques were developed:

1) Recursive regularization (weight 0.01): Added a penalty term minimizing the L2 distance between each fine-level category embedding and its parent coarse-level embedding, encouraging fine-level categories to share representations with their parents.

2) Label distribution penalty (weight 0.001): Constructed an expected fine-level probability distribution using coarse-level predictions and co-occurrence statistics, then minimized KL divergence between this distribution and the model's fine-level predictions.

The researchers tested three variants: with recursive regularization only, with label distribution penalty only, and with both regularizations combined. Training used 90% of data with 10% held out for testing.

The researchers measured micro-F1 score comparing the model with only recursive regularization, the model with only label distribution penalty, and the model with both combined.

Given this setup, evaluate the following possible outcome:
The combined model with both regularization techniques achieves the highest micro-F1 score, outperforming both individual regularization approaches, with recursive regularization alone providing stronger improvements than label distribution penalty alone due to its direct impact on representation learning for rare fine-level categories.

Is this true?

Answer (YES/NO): NO